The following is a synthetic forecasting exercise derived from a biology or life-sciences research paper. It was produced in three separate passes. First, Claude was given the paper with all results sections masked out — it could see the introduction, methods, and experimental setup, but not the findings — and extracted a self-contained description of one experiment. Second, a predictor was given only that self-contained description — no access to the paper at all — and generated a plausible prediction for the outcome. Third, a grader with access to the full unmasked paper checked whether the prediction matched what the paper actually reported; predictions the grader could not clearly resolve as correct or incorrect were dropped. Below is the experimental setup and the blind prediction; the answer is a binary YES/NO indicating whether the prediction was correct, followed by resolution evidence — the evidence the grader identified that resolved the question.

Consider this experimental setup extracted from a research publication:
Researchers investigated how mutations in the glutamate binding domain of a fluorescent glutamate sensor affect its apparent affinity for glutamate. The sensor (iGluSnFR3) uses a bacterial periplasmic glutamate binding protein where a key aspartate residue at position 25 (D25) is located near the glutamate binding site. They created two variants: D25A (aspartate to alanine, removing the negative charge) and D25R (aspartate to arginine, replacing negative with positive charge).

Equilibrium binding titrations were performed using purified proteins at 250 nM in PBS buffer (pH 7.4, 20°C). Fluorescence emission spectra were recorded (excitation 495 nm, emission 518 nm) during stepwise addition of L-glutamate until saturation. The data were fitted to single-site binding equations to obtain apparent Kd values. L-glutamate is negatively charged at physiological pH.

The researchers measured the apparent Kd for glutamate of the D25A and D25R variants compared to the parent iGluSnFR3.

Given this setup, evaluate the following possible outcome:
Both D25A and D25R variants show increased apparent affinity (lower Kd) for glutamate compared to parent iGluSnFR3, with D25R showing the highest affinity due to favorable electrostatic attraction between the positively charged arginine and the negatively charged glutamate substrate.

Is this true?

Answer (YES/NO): NO